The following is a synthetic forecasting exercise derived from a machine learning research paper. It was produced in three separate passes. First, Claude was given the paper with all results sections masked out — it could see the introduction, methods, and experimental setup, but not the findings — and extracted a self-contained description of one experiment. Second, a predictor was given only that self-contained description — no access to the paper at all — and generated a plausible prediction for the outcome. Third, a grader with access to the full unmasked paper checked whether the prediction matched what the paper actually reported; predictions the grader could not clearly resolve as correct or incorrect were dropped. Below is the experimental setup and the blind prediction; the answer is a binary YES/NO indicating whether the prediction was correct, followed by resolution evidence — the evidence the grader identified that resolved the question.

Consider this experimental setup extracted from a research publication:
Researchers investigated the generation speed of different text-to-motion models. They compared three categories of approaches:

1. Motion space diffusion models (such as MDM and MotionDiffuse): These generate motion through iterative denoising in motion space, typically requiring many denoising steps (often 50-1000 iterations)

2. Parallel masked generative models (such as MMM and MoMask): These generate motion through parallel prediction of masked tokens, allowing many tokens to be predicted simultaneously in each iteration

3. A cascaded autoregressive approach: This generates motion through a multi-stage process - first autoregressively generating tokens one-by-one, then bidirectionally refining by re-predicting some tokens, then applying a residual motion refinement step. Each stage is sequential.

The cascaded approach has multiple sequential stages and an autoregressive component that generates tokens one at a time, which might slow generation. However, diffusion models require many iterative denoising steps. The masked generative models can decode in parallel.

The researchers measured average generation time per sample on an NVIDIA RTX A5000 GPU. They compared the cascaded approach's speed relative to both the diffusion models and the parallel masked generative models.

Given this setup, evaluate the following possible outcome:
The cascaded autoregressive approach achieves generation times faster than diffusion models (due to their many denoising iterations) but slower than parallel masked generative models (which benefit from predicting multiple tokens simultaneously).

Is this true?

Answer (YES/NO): YES